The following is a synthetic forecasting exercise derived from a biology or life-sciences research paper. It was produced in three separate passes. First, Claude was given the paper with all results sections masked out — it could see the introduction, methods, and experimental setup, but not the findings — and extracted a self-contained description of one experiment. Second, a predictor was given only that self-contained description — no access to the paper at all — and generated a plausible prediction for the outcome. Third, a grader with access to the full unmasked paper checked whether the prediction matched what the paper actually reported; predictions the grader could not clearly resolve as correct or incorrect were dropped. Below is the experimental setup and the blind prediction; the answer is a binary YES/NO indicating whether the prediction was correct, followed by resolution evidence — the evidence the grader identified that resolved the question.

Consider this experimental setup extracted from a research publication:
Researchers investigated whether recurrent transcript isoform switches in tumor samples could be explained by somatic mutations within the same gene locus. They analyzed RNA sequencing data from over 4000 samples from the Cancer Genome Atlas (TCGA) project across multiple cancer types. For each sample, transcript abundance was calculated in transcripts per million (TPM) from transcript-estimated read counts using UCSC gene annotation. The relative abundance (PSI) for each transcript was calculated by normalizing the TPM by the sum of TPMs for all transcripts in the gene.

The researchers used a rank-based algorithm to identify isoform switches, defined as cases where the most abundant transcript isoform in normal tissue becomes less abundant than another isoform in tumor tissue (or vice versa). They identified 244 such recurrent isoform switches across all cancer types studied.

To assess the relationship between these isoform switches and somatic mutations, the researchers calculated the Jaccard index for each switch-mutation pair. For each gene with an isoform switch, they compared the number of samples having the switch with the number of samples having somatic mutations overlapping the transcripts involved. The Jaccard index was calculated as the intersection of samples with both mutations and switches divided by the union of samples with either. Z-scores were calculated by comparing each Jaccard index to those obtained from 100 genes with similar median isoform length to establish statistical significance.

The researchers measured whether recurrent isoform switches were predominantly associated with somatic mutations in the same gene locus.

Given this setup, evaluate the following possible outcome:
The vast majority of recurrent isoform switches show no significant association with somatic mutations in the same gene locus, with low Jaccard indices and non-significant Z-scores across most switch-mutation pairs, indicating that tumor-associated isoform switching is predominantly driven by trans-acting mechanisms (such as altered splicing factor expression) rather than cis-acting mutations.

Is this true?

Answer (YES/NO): YES